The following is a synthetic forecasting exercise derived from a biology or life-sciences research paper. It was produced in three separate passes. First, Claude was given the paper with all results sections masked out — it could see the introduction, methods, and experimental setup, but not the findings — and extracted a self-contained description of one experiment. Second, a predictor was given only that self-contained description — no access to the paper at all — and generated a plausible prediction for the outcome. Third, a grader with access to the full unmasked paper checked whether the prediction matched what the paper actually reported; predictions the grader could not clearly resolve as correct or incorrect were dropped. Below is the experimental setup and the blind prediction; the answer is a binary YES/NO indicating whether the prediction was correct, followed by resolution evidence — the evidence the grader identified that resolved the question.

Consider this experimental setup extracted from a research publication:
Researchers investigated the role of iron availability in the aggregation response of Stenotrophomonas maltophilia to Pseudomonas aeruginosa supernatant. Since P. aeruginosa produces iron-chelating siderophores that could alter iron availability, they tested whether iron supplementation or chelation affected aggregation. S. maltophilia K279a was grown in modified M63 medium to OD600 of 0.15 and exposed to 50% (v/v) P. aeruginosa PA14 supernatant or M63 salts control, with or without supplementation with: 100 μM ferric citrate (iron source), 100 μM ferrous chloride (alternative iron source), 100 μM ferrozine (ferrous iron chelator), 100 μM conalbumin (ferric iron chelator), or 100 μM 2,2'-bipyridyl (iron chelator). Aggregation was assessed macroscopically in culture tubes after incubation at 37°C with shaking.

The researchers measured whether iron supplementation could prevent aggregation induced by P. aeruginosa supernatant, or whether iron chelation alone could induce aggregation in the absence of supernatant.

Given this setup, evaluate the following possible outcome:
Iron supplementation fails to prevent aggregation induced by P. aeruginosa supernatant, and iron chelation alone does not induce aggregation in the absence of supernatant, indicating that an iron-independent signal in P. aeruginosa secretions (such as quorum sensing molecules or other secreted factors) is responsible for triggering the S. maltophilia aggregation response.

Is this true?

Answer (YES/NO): YES